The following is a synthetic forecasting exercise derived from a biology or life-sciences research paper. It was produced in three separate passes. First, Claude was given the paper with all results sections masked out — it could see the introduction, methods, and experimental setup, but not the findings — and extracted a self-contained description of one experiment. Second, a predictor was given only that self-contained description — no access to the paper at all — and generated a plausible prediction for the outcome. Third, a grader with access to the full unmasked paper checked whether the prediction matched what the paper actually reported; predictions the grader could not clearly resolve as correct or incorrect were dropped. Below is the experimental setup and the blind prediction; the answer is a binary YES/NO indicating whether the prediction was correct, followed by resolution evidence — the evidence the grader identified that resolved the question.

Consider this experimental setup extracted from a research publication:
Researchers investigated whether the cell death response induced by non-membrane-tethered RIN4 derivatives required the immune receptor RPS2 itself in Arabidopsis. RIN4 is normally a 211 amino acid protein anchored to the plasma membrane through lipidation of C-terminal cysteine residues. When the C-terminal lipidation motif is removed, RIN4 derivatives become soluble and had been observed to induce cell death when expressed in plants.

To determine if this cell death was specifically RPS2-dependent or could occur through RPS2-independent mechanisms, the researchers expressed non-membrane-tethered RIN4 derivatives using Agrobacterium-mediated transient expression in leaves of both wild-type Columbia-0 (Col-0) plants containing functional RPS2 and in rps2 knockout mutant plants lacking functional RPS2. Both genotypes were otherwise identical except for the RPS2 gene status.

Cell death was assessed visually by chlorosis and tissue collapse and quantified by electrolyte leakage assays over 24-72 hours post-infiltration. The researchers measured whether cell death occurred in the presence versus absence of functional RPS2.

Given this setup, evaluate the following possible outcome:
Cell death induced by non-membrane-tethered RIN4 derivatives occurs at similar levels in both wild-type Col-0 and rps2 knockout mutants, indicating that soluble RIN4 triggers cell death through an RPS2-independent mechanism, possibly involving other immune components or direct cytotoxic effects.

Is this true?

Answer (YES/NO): NO